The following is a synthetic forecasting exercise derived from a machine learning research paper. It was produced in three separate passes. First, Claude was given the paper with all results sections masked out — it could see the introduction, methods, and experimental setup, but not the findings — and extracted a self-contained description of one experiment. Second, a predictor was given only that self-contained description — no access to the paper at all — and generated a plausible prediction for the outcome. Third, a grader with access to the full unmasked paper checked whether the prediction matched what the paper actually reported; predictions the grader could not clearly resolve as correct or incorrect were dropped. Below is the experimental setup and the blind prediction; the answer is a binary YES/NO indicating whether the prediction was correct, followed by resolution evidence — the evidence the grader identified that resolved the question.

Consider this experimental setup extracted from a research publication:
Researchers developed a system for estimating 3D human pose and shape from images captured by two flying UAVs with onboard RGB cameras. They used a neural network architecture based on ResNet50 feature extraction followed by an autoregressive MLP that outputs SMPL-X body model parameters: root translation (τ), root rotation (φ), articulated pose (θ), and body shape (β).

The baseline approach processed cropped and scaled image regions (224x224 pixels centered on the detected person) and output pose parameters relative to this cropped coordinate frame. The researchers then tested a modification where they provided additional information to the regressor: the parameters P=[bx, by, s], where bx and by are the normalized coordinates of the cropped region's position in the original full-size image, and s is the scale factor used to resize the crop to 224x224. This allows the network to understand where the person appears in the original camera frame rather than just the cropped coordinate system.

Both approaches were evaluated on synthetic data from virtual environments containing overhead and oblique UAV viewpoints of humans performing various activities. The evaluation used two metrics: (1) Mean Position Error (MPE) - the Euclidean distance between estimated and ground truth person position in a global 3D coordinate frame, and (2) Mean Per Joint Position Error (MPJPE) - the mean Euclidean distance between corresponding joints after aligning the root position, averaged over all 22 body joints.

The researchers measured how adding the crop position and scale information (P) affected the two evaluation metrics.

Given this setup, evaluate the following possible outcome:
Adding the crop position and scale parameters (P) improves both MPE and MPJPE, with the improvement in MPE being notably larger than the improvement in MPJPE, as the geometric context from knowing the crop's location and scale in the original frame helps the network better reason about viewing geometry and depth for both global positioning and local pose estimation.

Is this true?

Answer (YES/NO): YES